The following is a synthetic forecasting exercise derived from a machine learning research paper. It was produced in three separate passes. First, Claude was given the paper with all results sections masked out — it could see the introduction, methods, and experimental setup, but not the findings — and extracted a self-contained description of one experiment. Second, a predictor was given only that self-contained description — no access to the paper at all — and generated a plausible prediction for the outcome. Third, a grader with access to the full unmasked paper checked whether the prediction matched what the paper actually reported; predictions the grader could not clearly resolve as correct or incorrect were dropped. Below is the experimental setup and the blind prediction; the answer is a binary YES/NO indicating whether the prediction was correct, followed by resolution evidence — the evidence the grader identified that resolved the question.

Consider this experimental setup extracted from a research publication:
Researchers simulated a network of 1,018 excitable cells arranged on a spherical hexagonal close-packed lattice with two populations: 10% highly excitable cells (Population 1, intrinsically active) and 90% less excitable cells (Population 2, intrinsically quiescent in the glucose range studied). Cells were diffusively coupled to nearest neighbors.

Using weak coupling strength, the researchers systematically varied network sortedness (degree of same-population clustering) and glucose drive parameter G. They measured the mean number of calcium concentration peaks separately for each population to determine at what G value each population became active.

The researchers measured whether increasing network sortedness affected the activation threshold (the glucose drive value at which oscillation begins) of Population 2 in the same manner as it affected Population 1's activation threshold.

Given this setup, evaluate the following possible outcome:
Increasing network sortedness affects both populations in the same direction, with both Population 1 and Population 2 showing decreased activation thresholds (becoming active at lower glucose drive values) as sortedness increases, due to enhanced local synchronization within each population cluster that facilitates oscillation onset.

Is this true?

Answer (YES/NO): NO